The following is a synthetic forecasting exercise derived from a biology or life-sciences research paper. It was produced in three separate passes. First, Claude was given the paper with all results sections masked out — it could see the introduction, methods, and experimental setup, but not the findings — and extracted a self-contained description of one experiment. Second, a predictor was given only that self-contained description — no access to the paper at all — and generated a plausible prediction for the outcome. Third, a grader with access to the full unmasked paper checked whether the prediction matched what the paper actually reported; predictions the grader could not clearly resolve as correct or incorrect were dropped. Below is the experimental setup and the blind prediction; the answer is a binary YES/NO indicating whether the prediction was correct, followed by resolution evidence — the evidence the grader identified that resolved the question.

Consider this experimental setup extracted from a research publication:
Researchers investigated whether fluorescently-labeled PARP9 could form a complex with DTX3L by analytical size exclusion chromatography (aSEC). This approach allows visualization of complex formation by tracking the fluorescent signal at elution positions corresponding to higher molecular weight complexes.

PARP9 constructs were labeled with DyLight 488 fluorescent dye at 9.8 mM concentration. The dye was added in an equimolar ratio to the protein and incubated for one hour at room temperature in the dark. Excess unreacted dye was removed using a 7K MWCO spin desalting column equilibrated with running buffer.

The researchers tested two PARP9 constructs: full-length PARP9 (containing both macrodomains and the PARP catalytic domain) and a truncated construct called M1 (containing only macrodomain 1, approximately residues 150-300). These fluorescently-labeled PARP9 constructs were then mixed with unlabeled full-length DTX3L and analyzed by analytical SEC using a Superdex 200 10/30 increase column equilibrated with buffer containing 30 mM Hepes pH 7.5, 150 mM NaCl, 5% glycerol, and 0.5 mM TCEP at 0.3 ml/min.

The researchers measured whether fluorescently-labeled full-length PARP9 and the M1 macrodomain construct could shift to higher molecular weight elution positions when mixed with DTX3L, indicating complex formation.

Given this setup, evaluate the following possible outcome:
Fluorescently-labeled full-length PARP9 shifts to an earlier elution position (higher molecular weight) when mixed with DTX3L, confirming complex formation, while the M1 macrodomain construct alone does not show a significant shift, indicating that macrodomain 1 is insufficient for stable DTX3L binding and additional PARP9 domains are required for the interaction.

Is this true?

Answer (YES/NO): YES